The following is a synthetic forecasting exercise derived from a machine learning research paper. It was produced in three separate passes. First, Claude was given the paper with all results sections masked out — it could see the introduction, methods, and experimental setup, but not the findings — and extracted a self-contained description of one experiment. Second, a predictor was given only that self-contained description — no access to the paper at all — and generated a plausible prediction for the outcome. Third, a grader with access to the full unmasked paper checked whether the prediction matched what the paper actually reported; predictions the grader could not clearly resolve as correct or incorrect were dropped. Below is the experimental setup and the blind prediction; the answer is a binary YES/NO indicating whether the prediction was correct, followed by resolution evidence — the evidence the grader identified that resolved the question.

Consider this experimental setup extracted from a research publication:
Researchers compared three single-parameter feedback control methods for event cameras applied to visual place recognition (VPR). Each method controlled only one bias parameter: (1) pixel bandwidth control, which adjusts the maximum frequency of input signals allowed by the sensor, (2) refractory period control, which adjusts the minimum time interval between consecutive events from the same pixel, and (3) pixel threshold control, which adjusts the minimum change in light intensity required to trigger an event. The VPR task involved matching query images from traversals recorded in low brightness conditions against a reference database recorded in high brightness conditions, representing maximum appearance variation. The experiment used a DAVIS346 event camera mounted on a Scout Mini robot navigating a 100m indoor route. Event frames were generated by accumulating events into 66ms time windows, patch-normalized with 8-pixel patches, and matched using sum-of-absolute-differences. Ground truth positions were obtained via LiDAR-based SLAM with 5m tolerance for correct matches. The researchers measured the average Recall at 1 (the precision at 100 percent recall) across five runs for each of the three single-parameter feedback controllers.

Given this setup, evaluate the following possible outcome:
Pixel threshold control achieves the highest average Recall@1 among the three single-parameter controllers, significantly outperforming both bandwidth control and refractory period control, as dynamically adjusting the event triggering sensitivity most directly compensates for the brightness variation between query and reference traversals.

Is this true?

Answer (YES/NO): YES